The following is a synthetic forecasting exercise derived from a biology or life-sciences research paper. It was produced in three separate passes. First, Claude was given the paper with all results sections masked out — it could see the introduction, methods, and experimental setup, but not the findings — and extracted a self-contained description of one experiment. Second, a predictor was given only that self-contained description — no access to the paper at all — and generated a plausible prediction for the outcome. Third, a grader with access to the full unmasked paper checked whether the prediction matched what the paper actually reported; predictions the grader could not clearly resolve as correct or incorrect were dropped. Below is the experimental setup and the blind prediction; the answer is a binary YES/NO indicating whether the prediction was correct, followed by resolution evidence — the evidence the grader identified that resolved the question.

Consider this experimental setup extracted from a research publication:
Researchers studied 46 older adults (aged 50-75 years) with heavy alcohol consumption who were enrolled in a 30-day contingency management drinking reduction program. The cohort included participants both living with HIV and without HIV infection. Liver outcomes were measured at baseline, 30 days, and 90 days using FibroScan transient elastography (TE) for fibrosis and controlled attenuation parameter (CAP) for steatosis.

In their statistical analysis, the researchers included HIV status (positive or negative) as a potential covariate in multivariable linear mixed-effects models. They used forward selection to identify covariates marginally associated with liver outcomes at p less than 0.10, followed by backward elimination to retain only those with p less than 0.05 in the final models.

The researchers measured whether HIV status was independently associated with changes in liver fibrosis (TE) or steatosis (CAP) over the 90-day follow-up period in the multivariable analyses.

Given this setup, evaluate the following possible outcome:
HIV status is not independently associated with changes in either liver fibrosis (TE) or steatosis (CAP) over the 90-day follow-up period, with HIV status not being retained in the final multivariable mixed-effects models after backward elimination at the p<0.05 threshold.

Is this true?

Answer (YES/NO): YES